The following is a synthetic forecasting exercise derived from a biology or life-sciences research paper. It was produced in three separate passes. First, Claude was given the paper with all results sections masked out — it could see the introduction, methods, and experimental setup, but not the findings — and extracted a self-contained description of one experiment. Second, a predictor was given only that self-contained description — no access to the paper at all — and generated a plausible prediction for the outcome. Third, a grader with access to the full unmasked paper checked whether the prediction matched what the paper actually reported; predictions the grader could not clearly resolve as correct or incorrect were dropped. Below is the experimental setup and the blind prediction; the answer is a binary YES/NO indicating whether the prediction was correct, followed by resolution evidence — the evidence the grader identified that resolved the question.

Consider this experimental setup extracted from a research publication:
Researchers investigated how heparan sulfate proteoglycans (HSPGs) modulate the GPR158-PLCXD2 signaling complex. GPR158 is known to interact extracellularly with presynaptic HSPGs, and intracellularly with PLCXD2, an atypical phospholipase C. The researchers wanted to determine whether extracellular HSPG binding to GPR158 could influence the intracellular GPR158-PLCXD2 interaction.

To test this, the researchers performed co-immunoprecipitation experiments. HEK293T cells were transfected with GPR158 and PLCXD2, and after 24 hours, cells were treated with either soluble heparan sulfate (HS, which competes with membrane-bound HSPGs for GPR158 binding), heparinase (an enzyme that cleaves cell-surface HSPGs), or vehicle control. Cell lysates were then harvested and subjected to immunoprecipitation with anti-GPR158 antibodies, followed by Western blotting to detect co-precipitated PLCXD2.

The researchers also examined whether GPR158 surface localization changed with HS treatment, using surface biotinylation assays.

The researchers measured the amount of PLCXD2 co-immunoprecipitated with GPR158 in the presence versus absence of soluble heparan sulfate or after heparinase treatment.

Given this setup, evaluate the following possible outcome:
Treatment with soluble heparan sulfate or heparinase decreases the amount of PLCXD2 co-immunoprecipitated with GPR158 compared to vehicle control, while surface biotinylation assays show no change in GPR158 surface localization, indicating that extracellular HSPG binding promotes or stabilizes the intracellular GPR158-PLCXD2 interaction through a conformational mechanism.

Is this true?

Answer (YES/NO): NO